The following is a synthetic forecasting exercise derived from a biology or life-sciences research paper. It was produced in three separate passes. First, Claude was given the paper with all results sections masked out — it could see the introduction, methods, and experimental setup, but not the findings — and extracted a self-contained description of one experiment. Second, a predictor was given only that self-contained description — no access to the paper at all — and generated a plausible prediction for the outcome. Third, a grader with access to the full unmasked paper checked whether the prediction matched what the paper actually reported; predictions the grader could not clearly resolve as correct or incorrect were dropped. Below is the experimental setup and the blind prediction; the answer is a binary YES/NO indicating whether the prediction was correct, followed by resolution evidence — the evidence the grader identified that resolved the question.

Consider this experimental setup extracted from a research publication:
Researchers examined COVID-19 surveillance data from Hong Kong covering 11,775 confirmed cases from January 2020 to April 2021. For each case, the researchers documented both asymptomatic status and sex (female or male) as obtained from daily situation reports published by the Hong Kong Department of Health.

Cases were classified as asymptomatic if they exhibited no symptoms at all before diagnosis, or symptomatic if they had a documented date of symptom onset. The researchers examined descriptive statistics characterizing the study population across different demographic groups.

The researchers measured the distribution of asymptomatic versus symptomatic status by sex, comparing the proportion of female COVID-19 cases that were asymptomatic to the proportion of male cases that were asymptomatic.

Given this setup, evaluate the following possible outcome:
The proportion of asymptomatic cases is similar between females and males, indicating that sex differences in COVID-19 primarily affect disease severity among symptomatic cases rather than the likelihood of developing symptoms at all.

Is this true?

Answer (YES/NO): YES